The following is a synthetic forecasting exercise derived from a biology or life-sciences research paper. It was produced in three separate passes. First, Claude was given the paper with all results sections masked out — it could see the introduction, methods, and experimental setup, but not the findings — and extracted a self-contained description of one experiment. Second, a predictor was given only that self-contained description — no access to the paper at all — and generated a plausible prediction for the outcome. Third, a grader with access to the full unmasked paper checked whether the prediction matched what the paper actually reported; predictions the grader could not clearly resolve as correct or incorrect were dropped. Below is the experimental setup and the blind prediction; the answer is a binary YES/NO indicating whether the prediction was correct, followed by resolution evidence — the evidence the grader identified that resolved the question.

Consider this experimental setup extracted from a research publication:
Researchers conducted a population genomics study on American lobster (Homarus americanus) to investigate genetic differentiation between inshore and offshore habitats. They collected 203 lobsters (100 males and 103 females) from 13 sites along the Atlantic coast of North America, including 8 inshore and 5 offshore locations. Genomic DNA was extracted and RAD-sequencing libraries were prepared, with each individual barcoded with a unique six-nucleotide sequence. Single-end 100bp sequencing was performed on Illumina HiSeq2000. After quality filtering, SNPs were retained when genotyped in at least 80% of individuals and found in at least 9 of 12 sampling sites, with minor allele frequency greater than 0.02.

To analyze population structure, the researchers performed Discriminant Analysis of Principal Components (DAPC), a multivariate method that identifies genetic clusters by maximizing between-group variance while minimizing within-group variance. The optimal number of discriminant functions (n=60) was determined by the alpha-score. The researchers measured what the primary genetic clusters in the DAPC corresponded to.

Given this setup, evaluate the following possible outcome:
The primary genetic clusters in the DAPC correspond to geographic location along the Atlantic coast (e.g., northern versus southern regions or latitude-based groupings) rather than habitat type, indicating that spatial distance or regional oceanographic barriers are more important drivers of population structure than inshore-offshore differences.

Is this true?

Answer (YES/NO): NO